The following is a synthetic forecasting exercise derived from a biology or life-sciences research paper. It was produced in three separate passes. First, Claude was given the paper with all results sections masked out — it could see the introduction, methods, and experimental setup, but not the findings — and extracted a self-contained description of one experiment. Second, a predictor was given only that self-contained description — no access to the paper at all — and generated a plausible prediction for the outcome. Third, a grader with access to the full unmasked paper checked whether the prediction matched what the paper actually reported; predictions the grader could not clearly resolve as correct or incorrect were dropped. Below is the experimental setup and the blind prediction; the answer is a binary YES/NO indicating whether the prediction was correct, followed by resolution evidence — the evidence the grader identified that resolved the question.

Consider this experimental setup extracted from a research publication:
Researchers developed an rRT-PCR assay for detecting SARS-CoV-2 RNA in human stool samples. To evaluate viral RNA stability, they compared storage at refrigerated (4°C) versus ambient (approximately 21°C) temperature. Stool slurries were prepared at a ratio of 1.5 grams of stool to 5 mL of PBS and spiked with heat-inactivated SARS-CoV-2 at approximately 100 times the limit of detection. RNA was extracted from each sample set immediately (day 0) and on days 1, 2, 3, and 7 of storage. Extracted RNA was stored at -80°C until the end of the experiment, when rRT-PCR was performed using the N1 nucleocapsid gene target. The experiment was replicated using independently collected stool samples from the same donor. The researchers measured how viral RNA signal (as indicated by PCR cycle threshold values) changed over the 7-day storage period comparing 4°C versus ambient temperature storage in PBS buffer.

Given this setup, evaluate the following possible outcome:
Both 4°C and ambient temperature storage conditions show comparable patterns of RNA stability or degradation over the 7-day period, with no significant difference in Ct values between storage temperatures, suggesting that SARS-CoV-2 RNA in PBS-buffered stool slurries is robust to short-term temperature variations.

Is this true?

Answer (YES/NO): NO